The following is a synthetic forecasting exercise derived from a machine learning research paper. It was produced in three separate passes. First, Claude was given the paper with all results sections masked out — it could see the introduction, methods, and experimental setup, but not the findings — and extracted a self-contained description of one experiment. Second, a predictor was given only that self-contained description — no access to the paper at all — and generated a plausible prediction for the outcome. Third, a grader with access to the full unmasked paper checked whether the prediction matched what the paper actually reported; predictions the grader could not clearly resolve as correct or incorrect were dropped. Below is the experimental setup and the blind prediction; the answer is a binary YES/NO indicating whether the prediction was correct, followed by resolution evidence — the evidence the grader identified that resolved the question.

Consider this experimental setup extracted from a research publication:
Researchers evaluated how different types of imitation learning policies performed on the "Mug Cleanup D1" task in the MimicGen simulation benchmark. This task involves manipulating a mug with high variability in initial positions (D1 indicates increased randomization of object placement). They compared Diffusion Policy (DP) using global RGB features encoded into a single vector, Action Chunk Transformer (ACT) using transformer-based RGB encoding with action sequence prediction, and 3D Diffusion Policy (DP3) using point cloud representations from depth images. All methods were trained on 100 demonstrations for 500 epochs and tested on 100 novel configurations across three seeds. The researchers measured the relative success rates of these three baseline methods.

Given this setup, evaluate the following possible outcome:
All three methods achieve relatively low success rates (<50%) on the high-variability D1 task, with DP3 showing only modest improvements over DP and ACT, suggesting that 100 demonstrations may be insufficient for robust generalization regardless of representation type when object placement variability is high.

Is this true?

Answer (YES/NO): NO